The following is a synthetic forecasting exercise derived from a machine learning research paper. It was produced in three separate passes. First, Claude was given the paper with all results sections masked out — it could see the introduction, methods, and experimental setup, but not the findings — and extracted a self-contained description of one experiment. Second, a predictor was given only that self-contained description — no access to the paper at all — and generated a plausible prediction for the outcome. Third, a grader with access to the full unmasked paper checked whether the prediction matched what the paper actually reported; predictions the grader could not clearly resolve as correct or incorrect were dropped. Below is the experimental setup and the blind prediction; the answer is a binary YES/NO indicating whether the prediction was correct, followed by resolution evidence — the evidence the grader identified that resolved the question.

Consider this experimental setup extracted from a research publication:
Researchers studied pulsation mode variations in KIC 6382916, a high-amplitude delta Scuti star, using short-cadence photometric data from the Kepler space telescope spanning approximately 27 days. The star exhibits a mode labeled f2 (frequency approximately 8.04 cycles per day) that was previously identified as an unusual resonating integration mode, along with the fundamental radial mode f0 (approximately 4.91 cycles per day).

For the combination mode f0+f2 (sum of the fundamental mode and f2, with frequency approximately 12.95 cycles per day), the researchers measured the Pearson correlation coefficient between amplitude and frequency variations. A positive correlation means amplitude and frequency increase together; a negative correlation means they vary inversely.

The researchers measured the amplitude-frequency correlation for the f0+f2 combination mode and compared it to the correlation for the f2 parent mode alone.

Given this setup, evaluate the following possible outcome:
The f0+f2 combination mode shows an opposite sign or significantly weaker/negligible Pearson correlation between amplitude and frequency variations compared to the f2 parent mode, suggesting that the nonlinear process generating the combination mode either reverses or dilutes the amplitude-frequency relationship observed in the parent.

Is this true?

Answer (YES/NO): NO